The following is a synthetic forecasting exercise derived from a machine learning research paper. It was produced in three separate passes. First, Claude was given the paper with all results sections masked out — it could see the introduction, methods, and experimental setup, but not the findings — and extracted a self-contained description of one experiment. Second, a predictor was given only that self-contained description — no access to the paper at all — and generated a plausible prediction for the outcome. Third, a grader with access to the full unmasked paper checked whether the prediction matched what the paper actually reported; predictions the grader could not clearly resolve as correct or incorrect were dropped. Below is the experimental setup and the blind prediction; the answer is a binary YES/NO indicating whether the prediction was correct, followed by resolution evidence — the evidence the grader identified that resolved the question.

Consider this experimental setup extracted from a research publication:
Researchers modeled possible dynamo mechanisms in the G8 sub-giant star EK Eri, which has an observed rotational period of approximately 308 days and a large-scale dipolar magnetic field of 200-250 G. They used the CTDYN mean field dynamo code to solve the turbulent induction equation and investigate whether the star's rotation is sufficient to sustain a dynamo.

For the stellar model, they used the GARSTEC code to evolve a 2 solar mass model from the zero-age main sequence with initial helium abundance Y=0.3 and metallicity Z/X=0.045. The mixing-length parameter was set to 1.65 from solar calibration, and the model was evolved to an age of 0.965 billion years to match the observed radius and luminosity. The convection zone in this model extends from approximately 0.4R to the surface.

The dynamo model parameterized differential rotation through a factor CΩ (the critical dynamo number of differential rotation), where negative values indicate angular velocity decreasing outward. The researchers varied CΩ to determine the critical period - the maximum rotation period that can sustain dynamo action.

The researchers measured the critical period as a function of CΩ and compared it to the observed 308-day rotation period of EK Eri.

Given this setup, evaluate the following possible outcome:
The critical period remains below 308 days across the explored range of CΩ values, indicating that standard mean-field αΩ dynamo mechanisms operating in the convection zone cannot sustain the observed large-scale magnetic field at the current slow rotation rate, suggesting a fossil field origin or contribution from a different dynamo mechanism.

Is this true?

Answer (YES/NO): NO